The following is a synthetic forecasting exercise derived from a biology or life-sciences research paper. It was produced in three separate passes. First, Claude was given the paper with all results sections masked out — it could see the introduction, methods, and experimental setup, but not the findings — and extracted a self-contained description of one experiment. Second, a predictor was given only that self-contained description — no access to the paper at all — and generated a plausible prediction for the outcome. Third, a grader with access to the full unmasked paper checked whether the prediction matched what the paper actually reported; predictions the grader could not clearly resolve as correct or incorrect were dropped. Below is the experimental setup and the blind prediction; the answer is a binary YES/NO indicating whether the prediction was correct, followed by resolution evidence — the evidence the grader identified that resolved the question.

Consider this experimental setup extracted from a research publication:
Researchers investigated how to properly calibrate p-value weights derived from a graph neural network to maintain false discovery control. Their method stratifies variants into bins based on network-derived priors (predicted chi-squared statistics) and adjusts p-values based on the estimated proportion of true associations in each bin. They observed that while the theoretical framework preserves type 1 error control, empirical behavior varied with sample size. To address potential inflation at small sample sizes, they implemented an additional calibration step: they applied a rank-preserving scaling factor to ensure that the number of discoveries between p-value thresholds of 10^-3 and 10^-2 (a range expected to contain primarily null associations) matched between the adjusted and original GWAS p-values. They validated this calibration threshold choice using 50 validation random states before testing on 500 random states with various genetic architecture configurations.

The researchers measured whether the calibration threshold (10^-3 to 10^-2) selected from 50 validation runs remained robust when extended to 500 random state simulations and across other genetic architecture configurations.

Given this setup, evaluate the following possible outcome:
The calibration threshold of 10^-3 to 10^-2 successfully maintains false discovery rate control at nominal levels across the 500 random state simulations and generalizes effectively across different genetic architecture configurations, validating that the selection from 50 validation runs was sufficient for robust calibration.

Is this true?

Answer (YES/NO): YES